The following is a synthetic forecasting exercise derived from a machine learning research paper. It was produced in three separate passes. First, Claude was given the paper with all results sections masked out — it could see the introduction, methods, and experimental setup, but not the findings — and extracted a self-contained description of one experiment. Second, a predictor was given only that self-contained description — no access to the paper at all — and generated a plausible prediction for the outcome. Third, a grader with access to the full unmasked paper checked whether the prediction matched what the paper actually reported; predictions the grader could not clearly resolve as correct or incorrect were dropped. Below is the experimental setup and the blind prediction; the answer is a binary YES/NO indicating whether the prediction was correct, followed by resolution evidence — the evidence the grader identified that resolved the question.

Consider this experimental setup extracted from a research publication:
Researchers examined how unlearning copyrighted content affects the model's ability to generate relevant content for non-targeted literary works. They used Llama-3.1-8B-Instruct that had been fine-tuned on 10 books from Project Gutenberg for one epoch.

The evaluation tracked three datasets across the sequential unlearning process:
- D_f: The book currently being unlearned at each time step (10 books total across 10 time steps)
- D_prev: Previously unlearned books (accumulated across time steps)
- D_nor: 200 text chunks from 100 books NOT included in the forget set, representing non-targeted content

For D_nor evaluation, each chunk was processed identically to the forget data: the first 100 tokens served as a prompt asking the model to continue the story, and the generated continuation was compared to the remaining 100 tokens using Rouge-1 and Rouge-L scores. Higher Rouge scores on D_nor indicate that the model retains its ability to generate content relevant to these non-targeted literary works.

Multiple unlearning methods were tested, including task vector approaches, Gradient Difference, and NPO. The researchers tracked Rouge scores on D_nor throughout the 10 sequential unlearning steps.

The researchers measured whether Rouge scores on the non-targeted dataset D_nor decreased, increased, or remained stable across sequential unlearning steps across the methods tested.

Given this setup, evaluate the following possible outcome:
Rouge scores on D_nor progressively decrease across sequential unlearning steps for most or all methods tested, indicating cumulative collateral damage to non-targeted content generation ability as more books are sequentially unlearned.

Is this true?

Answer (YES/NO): NO